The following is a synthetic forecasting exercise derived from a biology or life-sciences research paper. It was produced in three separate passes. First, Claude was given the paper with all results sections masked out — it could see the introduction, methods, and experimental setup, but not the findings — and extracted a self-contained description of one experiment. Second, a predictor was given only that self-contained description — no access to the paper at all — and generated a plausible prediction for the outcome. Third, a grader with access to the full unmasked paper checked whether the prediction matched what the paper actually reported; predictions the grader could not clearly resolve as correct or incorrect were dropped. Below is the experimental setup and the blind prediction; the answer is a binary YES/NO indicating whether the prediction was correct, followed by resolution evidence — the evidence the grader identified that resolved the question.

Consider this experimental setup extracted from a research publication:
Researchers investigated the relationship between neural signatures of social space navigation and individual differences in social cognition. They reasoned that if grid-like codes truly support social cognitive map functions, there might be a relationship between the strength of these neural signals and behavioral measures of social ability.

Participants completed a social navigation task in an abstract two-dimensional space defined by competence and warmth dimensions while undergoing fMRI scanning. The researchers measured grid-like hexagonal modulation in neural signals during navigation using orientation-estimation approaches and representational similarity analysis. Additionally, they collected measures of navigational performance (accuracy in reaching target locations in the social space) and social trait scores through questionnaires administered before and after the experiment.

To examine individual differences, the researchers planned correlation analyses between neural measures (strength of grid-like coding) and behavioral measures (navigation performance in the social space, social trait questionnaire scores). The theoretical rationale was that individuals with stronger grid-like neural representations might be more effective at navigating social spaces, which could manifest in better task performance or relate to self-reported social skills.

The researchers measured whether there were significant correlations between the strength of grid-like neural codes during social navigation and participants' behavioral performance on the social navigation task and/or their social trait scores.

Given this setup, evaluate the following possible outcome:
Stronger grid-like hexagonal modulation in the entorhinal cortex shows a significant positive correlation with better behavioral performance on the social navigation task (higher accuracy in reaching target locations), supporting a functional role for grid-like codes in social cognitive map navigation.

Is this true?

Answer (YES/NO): NO